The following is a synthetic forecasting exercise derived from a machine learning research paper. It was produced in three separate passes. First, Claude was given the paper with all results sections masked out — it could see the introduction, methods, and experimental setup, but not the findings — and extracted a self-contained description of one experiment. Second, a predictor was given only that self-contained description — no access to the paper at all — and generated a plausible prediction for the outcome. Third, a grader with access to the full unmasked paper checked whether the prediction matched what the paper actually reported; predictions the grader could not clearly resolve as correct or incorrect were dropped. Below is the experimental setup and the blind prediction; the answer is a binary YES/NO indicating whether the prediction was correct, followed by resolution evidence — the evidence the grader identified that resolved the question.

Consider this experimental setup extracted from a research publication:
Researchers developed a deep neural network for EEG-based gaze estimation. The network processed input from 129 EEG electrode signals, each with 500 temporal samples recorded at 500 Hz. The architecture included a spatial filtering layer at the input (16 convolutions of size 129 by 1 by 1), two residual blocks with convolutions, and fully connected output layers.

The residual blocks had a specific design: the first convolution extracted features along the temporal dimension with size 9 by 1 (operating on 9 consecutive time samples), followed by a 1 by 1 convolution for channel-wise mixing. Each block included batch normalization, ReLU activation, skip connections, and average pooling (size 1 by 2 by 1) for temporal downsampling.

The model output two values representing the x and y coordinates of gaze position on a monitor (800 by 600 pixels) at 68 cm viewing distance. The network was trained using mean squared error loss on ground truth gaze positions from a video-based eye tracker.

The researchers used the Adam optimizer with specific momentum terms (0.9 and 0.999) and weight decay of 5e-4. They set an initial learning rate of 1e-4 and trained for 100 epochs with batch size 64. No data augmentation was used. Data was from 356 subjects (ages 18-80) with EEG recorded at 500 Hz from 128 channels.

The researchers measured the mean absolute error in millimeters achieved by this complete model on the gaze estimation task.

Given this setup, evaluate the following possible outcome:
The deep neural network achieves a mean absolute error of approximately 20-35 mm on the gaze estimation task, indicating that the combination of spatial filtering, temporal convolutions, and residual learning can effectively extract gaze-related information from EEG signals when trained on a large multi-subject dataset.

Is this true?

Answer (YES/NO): NO